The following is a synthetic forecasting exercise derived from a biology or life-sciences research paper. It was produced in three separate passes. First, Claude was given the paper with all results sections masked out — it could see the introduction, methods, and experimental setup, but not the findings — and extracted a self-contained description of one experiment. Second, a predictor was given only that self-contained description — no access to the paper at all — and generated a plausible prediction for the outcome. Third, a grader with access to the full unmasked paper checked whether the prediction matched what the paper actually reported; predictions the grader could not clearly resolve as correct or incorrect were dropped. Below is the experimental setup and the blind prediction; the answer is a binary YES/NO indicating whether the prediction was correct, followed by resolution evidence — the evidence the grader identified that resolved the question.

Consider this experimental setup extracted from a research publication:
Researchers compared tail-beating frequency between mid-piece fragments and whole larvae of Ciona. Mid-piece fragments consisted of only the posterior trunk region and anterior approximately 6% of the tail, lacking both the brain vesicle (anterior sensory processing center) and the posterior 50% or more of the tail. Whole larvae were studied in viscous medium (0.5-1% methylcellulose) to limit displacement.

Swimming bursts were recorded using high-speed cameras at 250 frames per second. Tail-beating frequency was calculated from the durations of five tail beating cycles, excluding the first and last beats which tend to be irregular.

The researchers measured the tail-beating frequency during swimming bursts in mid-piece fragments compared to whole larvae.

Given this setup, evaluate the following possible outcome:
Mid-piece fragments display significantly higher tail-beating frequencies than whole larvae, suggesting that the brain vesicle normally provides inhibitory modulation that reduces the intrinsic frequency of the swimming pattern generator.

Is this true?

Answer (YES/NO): NO